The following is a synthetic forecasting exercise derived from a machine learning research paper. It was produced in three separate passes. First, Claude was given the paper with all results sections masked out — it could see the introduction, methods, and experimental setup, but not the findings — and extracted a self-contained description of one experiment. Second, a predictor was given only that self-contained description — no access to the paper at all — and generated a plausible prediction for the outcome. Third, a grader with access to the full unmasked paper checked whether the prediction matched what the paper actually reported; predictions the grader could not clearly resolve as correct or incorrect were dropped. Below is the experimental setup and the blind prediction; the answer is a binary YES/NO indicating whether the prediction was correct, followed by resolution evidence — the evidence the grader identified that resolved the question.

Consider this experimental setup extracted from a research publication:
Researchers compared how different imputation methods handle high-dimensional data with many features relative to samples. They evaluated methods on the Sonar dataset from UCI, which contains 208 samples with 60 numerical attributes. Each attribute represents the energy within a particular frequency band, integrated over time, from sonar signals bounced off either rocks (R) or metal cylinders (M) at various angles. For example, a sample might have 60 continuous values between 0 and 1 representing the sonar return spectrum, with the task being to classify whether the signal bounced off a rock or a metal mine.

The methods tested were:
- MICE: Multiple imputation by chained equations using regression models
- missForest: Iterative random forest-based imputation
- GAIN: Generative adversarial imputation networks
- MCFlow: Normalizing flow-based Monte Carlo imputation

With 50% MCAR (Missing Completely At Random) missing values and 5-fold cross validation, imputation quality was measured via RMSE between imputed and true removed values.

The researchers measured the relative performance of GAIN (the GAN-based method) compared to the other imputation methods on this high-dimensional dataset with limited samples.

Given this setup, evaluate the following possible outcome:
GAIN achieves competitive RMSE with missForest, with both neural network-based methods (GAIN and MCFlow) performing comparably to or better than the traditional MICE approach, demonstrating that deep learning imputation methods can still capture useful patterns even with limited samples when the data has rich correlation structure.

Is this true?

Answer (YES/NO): NO